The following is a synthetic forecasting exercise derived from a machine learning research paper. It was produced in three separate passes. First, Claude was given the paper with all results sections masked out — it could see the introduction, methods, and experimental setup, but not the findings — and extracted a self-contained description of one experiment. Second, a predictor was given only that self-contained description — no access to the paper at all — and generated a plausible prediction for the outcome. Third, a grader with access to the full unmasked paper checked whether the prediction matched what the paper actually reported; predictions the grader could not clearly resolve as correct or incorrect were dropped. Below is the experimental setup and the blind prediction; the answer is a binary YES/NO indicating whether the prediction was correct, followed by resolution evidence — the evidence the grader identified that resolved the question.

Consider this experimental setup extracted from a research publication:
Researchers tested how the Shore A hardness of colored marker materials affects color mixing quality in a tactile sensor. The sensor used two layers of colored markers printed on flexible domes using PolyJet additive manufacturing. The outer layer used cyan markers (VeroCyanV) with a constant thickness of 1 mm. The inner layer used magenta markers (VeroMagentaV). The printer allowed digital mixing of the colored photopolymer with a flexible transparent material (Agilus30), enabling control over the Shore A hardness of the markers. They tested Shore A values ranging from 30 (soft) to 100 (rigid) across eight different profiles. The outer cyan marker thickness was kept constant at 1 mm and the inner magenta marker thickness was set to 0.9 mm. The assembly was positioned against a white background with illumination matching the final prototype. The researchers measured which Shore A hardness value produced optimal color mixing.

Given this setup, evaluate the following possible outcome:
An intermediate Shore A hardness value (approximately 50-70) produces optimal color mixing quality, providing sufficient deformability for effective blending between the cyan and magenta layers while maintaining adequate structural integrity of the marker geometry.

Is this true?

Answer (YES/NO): NO